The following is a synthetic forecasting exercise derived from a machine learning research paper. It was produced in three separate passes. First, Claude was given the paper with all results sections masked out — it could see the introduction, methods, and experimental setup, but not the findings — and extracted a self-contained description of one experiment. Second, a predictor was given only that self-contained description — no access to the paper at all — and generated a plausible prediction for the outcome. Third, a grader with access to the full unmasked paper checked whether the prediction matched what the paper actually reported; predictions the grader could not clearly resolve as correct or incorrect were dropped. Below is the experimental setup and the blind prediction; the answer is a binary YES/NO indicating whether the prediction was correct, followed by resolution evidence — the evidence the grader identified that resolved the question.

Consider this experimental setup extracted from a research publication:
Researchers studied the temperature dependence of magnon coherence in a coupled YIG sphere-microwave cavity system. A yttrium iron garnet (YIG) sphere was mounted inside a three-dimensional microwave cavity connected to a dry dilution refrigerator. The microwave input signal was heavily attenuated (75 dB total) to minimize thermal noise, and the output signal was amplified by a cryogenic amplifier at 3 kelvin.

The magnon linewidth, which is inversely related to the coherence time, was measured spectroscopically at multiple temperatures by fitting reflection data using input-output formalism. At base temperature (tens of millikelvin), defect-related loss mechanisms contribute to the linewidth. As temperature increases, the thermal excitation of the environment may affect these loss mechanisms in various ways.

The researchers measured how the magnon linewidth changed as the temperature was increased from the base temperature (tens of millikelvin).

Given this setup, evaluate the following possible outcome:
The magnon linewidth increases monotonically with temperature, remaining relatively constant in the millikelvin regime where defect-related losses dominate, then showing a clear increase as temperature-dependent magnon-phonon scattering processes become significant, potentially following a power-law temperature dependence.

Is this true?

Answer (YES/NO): NO